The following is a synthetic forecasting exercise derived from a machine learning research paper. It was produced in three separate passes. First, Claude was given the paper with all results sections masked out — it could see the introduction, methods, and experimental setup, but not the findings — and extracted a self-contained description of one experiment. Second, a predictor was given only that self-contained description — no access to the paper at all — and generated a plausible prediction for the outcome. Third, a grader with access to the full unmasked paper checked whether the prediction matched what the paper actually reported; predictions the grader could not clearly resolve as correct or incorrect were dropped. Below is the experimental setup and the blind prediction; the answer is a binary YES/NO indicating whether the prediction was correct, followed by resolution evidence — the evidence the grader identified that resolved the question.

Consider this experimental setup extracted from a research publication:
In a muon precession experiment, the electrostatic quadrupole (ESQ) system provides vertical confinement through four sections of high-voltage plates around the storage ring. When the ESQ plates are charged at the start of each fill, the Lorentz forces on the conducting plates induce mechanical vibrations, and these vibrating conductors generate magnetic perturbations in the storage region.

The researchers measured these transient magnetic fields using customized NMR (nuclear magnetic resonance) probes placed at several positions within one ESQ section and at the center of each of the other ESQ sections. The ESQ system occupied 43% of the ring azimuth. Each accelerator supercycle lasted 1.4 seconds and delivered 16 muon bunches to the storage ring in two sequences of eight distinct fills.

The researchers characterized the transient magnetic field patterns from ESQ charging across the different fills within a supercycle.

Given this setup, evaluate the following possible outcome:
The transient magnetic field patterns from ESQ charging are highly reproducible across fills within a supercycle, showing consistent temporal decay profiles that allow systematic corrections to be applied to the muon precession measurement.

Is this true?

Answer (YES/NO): NO